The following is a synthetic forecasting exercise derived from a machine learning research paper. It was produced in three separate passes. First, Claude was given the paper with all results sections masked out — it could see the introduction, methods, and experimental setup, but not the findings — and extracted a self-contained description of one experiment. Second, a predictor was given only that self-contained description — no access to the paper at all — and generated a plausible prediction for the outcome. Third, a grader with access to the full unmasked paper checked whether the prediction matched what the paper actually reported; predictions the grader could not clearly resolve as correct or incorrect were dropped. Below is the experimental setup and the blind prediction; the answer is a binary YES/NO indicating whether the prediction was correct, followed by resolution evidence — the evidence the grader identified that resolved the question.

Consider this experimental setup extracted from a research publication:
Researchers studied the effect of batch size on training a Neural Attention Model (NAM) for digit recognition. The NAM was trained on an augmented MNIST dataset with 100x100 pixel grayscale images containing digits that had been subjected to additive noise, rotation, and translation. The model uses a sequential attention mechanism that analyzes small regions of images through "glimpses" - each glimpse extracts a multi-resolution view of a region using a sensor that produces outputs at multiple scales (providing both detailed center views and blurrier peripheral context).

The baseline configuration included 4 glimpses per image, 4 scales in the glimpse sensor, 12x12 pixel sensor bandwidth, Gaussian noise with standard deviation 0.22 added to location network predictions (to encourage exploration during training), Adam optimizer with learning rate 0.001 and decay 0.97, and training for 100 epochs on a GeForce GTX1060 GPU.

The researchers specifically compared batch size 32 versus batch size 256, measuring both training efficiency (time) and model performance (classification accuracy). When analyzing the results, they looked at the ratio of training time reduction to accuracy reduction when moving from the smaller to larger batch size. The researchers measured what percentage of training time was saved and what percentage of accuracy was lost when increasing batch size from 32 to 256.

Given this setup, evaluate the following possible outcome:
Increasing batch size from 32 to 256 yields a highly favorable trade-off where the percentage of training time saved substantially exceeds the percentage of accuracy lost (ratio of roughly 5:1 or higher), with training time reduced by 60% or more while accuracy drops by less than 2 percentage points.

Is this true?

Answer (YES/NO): NO